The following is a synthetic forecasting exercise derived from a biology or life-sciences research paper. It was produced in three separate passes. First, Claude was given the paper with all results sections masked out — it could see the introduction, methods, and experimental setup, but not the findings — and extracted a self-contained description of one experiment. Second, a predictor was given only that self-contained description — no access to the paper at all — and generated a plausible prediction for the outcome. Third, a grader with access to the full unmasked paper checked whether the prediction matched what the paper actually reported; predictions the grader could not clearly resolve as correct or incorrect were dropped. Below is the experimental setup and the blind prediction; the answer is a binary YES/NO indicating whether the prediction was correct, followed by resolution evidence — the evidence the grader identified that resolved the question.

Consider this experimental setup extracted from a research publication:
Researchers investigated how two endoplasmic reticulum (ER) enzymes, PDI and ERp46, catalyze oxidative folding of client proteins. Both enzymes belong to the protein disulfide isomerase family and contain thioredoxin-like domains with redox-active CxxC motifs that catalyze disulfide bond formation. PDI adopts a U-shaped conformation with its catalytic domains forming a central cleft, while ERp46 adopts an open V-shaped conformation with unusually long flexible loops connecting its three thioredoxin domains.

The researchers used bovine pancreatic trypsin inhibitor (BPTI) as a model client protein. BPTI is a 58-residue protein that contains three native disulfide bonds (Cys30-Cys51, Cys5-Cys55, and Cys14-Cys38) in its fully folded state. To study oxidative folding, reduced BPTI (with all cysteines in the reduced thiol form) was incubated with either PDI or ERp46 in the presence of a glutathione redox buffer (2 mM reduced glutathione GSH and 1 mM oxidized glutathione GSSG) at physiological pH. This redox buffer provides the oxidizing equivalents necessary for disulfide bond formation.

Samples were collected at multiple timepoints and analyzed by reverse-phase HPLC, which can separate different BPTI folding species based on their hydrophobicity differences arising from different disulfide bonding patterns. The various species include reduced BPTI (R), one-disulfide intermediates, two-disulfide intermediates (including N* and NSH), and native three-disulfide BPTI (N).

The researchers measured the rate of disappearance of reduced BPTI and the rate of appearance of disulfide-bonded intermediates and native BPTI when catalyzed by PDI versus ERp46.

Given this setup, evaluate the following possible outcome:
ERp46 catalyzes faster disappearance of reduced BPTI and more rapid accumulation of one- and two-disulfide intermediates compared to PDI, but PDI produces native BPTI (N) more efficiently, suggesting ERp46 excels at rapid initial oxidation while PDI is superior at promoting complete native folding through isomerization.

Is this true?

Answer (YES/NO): YES